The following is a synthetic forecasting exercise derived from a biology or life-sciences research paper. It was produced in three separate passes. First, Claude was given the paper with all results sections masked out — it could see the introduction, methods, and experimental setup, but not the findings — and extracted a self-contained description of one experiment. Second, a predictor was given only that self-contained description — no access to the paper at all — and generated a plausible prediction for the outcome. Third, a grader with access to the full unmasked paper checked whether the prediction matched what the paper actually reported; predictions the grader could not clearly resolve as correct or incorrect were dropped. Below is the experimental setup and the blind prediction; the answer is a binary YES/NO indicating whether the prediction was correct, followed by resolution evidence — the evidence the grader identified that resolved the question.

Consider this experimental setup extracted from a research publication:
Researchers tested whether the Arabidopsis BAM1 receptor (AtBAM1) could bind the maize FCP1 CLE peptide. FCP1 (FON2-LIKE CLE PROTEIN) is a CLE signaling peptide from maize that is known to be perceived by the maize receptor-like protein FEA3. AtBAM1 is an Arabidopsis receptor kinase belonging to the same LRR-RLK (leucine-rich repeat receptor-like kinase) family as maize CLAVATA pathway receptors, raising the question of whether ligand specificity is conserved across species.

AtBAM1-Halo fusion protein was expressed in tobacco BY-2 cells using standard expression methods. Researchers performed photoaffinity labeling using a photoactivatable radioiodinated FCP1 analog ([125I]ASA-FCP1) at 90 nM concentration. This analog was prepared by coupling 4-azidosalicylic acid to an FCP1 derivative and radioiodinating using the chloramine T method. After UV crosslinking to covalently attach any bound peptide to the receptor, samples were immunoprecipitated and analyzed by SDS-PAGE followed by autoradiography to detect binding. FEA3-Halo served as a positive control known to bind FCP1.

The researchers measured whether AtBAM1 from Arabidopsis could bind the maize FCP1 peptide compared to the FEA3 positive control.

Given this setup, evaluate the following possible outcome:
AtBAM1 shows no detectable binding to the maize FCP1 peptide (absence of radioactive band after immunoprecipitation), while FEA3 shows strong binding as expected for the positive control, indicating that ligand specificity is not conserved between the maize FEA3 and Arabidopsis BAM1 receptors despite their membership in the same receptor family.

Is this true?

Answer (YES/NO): NO